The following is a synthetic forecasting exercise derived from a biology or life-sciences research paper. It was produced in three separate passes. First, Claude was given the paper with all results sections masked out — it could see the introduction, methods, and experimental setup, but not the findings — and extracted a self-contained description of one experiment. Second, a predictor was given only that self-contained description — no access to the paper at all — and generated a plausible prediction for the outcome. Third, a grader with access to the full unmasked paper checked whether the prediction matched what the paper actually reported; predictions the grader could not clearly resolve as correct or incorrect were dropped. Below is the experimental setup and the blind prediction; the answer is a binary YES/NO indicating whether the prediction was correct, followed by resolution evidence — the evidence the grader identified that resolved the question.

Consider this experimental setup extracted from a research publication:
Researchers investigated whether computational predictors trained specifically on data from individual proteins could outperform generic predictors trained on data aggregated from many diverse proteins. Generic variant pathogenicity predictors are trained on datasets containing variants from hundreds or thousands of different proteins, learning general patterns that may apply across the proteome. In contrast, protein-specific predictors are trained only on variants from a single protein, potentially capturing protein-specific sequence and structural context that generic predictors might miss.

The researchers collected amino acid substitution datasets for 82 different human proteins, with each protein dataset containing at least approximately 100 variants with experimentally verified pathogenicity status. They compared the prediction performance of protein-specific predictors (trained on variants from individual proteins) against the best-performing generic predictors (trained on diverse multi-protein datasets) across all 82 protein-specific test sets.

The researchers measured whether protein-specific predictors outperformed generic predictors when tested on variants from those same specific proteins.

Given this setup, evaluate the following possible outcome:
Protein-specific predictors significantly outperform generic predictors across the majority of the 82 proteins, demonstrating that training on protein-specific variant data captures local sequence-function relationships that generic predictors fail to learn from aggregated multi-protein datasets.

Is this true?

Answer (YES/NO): NO